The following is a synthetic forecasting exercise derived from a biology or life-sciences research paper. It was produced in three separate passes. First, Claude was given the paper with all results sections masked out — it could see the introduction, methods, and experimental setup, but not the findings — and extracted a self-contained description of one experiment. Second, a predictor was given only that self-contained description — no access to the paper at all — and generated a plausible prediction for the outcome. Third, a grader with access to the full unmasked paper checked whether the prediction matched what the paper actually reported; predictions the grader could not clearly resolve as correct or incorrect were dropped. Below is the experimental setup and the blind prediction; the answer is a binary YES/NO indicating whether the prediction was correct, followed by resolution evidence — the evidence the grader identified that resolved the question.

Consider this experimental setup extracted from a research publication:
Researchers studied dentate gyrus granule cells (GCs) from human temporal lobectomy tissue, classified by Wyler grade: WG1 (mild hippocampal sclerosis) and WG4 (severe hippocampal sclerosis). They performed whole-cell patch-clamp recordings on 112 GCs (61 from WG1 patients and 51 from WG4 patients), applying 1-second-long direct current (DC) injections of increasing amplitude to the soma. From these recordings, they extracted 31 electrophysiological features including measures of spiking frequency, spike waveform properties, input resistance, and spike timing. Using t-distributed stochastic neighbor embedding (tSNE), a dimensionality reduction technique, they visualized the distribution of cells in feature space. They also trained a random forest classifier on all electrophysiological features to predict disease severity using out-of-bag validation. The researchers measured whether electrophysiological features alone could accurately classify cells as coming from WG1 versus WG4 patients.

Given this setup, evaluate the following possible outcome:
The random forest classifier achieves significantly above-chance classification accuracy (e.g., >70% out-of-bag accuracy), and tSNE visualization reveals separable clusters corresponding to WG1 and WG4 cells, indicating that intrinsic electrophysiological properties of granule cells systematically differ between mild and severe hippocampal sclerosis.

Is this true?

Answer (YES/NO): YES